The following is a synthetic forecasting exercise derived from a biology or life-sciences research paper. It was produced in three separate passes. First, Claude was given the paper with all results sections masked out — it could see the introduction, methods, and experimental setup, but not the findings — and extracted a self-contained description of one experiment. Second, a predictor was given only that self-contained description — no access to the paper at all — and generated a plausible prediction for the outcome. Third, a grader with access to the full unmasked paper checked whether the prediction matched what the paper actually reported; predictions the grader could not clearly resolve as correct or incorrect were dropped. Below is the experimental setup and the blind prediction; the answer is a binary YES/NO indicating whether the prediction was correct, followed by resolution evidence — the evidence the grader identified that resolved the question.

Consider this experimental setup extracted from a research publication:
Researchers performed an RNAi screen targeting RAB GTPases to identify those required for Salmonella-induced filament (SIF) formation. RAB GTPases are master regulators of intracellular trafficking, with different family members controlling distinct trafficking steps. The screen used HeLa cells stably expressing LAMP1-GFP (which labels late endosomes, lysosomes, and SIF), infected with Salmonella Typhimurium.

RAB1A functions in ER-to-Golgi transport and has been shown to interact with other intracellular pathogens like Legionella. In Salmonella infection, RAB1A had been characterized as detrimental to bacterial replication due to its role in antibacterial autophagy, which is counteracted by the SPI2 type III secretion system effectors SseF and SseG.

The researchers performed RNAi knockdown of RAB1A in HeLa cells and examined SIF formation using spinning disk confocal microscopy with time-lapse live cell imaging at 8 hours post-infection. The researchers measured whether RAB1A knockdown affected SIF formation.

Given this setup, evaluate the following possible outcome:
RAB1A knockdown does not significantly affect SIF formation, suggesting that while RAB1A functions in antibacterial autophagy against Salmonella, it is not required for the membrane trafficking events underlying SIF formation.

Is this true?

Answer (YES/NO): NO